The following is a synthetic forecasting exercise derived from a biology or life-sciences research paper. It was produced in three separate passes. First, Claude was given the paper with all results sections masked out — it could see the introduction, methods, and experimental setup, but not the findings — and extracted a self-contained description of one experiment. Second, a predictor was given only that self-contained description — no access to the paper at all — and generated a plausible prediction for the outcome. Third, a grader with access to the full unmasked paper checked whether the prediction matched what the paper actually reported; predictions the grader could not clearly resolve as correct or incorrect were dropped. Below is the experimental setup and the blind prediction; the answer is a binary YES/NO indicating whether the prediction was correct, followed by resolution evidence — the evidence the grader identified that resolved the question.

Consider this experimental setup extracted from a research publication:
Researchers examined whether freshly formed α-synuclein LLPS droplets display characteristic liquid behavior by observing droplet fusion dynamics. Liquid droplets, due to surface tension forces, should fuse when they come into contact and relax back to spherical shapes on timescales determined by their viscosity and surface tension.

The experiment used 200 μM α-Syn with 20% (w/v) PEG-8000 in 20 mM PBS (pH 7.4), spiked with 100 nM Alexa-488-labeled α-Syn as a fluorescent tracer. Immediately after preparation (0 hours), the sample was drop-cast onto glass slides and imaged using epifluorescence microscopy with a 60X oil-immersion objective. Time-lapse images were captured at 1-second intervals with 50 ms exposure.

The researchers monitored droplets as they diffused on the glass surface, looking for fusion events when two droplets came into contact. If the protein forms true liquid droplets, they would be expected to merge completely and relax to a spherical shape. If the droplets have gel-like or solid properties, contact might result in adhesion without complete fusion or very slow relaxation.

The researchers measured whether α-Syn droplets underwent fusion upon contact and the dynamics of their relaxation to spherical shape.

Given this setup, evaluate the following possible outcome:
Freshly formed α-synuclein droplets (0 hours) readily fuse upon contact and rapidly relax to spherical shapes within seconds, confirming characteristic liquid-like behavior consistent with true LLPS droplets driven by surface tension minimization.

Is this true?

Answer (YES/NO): YES